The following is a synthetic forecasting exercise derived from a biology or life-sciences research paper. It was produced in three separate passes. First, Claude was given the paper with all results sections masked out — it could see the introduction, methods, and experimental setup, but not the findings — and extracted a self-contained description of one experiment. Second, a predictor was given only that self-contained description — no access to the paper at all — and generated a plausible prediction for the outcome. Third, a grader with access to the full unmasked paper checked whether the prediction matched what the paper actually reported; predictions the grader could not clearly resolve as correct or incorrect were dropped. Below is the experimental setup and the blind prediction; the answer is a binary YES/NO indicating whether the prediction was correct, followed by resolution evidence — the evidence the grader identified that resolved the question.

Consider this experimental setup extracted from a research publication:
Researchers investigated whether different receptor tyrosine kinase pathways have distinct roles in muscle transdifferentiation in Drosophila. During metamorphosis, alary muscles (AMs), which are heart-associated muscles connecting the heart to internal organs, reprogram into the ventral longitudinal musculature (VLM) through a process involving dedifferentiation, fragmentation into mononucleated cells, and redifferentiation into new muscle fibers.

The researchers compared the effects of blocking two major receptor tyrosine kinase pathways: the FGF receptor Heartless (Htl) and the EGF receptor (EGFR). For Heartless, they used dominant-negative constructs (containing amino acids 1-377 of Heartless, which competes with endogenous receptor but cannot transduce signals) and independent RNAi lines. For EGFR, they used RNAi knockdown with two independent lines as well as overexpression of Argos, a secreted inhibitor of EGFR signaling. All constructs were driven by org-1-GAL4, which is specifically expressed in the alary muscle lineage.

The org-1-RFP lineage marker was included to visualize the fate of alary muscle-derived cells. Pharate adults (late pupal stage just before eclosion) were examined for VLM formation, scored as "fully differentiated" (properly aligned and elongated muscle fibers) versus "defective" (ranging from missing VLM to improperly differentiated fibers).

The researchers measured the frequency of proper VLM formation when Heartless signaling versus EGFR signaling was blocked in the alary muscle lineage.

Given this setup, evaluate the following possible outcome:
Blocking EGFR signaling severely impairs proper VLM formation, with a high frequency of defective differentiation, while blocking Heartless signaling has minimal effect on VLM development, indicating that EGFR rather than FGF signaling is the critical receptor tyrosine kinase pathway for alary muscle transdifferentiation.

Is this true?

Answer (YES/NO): NO